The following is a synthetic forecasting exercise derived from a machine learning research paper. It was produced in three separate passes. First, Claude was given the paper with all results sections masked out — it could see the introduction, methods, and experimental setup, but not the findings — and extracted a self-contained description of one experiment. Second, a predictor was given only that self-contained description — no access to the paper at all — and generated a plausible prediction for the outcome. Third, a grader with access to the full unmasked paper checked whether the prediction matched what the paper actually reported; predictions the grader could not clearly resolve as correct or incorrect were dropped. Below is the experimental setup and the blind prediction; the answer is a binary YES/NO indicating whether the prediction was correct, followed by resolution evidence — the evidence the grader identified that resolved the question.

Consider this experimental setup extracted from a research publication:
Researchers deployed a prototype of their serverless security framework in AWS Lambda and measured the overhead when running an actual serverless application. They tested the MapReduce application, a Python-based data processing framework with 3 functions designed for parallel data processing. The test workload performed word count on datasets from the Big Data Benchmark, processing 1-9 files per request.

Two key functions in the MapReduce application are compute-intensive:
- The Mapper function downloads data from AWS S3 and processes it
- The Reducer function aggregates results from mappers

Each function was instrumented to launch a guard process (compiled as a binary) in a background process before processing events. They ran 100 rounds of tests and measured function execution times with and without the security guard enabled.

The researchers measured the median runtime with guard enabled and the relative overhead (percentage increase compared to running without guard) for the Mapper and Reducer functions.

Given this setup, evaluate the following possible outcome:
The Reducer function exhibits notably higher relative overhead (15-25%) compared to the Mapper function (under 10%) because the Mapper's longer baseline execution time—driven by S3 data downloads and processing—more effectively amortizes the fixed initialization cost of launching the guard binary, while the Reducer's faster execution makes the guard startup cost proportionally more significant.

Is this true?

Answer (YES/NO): NO